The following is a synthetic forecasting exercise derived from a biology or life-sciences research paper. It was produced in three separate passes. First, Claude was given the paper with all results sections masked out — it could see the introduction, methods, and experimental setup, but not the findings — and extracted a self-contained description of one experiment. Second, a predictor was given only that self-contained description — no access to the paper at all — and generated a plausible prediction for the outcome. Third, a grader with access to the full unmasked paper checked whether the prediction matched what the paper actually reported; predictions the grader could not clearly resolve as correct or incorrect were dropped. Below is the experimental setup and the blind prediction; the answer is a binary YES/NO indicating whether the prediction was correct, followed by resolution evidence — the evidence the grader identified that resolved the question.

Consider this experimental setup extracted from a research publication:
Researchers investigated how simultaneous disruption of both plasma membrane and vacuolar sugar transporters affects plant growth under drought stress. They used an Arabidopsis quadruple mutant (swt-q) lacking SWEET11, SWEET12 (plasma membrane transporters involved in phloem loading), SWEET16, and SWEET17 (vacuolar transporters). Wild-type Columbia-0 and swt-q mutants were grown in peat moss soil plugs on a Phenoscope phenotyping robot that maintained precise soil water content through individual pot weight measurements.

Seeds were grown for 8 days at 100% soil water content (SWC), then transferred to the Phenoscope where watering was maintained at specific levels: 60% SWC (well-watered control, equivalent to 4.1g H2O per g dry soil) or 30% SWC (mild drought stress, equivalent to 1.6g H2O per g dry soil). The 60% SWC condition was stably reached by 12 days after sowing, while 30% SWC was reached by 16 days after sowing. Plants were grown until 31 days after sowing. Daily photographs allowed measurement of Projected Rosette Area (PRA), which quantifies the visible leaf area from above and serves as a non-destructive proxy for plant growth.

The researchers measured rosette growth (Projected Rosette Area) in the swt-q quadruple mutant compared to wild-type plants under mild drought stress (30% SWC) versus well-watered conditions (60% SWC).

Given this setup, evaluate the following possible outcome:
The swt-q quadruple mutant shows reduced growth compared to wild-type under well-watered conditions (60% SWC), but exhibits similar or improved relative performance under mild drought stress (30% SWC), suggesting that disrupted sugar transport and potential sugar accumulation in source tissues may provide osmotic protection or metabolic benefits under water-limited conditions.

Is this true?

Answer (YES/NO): NO